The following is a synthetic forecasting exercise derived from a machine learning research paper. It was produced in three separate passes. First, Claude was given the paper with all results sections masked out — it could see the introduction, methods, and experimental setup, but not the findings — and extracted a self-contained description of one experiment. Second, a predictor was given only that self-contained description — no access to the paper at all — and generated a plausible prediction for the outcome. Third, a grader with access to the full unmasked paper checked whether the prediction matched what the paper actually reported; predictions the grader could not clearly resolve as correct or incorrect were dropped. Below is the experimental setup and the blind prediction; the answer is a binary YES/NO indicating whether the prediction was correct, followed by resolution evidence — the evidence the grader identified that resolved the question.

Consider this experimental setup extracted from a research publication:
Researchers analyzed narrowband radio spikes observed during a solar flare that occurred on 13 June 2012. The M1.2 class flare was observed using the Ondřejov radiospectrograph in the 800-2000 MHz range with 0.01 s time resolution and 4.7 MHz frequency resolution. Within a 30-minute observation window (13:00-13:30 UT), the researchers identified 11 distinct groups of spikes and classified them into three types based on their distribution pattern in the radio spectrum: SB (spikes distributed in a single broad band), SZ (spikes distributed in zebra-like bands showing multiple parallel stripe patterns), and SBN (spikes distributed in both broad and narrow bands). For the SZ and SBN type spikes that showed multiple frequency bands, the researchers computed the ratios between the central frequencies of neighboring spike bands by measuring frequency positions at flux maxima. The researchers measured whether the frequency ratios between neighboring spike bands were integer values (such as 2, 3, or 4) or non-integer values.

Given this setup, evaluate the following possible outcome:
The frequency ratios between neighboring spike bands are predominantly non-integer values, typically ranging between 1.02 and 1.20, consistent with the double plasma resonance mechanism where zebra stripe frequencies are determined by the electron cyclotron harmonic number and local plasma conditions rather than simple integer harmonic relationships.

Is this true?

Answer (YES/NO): NO